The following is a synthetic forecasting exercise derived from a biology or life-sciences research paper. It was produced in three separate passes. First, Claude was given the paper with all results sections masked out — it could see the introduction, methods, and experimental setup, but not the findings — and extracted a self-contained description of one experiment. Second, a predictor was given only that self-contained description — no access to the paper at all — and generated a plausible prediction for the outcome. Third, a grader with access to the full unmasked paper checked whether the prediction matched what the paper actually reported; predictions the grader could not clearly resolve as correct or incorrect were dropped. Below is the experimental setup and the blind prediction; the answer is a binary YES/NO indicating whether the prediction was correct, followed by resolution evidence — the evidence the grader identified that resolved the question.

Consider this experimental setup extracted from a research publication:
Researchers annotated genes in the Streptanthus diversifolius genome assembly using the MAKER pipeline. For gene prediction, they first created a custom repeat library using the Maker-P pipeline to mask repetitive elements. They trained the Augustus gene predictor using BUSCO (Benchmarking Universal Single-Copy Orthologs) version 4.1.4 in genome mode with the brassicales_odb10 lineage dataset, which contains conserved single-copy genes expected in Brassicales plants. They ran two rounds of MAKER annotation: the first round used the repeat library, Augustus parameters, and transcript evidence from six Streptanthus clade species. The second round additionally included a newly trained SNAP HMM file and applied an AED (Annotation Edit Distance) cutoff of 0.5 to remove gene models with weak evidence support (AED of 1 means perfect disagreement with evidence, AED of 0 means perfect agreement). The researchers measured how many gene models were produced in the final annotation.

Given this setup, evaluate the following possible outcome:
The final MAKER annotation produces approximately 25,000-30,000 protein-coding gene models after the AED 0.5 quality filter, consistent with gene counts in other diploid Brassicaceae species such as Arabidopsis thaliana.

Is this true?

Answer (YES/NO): NO